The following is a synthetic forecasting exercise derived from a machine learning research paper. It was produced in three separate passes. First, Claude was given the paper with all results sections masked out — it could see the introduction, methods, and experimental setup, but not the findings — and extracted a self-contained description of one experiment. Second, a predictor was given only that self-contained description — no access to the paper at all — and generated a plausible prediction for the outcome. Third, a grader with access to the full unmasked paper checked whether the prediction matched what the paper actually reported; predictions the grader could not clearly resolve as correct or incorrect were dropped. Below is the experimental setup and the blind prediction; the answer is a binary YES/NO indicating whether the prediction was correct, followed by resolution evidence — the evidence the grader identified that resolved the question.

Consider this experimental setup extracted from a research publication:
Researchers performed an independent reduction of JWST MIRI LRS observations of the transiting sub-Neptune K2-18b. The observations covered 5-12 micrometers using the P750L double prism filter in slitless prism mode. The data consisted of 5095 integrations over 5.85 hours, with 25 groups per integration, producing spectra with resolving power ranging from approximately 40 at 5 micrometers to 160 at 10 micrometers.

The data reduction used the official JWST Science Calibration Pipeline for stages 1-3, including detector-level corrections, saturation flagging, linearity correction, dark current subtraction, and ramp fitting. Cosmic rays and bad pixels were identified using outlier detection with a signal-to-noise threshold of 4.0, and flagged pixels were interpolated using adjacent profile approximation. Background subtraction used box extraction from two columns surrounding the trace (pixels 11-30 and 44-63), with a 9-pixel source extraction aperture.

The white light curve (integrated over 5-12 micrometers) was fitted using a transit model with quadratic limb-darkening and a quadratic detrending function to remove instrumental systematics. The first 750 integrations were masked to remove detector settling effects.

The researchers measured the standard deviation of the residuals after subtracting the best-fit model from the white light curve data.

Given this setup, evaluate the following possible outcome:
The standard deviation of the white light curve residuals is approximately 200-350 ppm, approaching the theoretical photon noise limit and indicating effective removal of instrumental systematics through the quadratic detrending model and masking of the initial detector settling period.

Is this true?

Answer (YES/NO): NO